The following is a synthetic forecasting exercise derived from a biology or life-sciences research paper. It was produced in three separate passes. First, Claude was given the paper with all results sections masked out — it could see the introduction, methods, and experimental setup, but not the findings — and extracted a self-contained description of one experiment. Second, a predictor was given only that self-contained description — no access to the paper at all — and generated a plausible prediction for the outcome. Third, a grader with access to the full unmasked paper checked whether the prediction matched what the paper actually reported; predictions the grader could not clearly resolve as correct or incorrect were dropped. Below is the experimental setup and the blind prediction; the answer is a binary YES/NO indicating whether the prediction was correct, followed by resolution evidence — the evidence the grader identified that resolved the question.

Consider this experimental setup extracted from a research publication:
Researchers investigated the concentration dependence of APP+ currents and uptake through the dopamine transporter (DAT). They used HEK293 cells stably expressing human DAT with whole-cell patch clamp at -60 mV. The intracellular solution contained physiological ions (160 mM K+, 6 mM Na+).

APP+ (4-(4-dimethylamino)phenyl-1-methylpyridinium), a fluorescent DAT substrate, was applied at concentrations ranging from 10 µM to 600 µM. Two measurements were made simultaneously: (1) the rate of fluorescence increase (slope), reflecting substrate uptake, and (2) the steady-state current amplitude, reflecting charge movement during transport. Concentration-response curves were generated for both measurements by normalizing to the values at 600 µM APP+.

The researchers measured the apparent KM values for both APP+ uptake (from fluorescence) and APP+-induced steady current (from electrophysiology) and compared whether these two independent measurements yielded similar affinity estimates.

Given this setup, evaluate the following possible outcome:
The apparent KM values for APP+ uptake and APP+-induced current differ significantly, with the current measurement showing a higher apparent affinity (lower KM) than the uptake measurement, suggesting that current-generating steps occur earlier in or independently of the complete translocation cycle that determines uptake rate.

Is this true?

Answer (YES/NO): NO